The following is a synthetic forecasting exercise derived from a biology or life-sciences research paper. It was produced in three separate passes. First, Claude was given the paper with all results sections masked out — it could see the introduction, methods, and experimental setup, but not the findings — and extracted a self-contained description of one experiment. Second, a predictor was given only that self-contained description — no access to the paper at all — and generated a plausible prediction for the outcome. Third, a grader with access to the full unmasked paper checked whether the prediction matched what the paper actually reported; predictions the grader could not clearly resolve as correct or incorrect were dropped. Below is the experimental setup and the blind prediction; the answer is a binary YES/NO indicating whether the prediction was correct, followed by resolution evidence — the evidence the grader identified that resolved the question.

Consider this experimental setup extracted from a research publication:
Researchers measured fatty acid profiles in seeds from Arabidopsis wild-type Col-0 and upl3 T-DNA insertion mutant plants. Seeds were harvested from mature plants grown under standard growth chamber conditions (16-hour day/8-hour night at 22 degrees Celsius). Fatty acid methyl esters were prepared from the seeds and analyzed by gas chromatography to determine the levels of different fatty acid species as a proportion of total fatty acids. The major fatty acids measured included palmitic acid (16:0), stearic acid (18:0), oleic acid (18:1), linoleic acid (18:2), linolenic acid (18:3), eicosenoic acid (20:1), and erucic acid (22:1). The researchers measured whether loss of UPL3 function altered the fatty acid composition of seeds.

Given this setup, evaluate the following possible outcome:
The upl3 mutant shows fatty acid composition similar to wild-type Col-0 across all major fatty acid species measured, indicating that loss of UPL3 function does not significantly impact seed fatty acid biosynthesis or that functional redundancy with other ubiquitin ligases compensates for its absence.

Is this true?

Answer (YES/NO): YES